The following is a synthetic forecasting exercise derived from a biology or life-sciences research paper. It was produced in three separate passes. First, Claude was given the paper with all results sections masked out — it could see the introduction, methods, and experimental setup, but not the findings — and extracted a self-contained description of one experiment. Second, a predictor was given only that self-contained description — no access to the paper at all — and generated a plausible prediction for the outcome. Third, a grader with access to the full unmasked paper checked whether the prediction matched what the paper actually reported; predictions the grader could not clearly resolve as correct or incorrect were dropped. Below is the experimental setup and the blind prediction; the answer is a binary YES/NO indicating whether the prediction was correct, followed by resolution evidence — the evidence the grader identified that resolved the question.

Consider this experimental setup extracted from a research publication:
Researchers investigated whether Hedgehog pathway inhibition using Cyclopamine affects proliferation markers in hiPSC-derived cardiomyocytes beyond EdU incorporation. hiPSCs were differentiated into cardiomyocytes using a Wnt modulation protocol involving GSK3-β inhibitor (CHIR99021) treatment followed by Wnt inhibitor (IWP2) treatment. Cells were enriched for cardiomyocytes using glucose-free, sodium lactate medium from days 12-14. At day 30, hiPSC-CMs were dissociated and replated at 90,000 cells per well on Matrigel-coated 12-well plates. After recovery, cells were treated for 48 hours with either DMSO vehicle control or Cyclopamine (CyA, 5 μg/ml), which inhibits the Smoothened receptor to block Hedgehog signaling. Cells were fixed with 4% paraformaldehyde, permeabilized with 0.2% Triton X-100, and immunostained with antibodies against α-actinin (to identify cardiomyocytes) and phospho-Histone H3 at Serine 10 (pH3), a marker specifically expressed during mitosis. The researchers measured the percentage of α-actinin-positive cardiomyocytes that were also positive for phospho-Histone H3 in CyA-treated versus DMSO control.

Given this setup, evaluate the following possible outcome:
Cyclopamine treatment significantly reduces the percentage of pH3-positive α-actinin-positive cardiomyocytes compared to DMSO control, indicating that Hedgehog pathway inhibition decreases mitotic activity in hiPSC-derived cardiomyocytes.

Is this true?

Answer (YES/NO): YES